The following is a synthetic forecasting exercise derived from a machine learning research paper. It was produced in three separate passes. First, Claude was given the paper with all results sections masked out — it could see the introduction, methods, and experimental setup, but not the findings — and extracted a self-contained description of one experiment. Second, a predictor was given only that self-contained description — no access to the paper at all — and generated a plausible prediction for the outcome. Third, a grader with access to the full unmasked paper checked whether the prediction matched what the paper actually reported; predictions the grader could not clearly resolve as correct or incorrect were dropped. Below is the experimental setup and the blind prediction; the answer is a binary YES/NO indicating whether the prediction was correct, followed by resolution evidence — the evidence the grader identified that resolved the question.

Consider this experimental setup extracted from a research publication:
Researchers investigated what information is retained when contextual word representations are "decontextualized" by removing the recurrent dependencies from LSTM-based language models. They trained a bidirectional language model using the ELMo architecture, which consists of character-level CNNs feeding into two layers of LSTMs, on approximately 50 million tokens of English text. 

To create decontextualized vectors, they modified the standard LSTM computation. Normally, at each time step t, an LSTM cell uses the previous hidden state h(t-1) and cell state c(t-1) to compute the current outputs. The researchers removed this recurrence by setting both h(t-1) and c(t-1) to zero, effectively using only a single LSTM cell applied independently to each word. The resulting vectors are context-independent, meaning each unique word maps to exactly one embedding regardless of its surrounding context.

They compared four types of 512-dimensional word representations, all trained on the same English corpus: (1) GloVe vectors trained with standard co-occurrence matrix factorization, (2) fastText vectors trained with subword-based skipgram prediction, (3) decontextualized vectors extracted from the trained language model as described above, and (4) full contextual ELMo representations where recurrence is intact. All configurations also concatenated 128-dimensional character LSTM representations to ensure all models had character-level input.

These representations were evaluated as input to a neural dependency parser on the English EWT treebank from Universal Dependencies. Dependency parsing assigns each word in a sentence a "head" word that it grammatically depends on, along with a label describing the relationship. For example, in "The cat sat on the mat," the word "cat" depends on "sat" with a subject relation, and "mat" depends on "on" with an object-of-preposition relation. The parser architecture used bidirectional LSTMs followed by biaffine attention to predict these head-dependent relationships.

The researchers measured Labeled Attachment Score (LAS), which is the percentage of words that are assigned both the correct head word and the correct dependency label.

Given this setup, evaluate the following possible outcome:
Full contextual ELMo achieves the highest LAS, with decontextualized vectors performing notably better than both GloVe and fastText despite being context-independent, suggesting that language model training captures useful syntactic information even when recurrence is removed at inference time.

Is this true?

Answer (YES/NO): YES